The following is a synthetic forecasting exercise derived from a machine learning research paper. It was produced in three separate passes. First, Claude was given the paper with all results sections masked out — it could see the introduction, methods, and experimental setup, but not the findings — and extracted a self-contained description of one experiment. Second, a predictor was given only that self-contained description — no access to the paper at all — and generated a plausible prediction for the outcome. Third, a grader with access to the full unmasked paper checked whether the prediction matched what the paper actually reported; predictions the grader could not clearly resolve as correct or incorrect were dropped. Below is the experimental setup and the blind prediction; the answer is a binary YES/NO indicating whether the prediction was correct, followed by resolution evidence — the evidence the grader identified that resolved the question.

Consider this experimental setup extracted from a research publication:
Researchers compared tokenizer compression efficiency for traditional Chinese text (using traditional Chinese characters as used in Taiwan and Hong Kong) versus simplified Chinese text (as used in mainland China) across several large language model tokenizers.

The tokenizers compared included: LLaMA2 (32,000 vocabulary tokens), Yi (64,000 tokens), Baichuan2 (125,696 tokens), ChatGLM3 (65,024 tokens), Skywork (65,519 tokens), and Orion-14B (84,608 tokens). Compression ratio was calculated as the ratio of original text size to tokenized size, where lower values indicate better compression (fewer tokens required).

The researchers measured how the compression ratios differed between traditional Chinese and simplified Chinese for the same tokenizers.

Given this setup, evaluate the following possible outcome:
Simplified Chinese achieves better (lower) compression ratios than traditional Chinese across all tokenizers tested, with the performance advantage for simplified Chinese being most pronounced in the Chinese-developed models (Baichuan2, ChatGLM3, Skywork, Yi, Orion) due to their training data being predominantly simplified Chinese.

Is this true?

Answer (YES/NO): NO